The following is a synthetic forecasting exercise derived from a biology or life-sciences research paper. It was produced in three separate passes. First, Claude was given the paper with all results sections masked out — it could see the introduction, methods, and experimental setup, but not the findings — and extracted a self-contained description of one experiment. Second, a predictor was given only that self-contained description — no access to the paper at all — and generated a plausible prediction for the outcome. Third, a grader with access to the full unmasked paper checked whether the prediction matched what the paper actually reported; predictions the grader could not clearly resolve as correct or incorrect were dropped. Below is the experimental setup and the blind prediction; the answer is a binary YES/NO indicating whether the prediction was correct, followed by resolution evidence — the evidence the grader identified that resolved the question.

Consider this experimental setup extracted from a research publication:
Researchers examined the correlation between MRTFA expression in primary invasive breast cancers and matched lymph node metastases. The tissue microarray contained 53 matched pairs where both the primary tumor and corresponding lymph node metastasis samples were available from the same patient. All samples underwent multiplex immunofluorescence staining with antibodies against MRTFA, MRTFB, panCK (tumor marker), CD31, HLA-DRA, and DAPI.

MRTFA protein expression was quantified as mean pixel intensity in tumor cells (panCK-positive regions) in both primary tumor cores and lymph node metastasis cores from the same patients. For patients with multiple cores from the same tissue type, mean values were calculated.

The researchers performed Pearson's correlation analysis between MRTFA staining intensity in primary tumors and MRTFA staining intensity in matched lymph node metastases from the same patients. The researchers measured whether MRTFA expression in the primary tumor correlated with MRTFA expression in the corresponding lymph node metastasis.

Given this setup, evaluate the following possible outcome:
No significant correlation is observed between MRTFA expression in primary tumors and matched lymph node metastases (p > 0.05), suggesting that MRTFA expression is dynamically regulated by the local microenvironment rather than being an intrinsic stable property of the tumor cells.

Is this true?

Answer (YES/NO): NO